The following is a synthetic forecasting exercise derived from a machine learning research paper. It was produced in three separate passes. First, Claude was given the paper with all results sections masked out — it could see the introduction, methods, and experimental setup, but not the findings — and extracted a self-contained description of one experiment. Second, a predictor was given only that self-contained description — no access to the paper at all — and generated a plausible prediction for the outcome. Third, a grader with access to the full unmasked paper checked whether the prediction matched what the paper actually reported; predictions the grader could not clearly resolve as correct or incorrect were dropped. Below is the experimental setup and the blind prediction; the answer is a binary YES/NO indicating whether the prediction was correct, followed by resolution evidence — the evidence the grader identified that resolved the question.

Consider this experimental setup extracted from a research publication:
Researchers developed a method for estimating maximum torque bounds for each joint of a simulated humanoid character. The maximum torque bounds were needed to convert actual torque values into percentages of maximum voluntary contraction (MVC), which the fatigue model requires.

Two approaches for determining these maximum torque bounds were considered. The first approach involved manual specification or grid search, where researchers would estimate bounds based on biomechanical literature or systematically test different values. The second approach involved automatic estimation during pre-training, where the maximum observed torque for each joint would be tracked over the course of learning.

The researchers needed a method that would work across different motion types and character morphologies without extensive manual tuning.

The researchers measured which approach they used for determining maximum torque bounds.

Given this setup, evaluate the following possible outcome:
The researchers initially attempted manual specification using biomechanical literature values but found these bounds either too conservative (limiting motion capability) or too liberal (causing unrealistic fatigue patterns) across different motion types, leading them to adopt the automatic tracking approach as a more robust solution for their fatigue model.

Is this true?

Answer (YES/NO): NO